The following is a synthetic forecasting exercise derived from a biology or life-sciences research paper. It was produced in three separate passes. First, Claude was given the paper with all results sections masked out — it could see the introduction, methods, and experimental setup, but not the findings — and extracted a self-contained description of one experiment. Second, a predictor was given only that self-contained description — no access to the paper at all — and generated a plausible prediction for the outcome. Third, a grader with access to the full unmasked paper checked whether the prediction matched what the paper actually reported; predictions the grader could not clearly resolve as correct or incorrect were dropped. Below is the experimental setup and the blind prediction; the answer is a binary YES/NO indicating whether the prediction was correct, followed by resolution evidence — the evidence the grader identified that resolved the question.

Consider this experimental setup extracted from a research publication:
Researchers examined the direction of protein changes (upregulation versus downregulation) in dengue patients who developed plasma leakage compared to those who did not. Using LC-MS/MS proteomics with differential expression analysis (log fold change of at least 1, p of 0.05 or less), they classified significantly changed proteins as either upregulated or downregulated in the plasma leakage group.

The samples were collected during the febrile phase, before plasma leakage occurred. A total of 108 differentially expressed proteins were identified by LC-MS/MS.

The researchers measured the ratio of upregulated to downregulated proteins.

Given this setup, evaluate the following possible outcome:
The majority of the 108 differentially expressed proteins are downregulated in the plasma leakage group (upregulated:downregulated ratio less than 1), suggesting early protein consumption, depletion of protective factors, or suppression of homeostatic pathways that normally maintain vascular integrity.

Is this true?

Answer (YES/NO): NO